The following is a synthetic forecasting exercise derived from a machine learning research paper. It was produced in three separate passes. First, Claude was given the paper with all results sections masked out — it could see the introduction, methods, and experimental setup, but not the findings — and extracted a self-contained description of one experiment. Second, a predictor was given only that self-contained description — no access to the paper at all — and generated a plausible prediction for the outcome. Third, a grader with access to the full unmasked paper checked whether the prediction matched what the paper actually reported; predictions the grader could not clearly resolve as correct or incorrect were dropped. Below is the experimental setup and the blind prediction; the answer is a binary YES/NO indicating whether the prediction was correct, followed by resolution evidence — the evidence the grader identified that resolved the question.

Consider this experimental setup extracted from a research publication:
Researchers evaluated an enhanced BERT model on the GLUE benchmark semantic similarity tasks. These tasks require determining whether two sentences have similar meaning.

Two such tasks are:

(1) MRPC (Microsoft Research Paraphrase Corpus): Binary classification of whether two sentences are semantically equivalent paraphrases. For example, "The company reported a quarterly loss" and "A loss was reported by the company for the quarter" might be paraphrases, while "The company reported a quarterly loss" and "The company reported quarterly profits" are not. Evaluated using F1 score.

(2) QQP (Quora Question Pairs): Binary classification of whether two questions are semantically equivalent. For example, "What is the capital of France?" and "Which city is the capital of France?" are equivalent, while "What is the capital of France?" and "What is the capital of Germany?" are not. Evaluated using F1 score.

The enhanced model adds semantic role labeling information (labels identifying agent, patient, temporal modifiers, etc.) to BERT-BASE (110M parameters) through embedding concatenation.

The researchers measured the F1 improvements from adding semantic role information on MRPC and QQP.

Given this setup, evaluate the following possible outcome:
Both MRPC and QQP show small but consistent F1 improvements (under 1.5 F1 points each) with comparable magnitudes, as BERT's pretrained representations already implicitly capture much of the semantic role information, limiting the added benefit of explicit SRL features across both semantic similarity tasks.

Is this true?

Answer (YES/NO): NO